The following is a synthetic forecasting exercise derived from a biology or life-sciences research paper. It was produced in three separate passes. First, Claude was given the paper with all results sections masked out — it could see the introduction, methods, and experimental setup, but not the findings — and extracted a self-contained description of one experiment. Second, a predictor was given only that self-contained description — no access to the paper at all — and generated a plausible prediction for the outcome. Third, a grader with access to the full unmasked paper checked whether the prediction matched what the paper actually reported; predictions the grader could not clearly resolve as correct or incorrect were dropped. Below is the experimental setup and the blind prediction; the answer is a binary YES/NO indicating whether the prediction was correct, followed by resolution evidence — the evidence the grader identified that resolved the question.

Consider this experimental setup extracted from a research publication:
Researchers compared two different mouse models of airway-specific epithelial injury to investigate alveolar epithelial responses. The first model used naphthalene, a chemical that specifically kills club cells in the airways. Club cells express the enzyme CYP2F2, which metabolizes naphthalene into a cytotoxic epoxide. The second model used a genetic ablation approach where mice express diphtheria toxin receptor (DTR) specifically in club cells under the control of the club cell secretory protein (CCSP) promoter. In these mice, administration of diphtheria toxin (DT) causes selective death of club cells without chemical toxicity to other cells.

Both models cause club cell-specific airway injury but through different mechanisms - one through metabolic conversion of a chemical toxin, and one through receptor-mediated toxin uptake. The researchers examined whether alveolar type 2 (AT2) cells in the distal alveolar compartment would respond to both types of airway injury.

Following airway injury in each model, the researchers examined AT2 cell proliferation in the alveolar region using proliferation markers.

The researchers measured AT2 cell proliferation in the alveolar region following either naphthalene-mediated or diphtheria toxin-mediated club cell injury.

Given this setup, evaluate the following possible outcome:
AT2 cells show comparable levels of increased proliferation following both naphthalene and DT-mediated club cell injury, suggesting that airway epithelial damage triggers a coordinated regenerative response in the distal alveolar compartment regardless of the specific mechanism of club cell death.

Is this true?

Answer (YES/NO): YES